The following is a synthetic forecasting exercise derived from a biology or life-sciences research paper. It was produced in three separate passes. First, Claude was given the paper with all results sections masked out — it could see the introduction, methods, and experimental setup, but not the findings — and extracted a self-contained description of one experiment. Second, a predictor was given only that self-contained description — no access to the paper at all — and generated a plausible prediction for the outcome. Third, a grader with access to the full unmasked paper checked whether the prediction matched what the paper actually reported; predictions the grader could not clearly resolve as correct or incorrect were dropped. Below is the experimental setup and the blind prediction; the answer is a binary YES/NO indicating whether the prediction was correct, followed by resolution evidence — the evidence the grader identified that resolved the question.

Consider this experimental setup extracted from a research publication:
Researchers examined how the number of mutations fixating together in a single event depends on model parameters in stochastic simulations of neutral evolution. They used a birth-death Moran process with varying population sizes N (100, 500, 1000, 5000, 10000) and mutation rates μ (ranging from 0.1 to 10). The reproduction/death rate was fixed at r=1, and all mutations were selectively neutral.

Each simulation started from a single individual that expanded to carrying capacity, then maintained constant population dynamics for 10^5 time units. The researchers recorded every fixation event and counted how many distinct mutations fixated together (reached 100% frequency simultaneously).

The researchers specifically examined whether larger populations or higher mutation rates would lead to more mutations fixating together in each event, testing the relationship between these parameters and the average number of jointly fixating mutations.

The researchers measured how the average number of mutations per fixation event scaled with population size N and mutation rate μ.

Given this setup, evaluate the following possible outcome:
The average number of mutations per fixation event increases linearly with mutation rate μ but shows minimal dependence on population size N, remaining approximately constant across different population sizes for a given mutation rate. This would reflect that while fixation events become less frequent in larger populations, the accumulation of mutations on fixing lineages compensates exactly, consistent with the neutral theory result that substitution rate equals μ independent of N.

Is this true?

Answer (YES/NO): NO